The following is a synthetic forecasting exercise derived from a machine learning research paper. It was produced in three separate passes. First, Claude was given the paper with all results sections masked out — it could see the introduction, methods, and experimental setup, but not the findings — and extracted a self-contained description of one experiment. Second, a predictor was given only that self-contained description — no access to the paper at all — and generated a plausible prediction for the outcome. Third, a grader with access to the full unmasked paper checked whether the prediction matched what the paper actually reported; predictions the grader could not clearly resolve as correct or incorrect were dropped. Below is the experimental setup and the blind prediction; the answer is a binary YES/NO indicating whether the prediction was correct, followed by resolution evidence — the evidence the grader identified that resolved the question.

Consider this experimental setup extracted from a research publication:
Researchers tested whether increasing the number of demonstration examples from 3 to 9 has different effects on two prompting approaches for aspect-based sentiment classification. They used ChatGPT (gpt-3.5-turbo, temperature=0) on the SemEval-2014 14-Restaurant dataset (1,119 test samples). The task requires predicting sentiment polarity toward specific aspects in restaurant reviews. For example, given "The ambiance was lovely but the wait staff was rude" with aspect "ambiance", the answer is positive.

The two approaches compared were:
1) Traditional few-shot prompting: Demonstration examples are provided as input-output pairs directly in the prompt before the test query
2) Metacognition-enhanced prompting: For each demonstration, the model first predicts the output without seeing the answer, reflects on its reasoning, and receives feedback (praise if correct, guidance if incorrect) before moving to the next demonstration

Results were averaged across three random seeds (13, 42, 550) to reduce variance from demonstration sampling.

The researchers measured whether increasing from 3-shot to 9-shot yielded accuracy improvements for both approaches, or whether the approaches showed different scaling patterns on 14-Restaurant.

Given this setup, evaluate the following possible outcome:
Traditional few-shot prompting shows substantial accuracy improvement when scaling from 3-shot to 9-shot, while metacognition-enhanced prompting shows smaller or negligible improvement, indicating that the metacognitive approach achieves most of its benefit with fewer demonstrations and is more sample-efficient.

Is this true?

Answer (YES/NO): NO